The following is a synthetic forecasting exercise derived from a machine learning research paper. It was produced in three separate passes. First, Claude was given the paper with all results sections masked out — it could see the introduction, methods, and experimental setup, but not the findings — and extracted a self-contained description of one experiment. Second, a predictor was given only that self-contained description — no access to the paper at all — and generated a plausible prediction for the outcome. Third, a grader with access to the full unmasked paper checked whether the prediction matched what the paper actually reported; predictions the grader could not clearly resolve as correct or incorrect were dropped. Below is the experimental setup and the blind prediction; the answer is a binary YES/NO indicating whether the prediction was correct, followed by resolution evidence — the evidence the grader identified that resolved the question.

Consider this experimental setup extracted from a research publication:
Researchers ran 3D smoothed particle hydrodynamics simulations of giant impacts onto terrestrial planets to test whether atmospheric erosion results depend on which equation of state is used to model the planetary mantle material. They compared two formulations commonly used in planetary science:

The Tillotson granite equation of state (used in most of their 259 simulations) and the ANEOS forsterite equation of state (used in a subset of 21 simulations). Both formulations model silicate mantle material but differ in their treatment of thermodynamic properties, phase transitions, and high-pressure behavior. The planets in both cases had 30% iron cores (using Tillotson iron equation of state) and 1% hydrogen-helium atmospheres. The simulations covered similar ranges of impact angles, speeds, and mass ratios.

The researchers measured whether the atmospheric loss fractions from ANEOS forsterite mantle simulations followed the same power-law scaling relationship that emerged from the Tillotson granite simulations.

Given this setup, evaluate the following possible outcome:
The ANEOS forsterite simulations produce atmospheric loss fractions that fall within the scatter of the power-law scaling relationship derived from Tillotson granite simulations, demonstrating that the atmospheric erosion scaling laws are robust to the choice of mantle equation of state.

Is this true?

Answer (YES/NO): YES